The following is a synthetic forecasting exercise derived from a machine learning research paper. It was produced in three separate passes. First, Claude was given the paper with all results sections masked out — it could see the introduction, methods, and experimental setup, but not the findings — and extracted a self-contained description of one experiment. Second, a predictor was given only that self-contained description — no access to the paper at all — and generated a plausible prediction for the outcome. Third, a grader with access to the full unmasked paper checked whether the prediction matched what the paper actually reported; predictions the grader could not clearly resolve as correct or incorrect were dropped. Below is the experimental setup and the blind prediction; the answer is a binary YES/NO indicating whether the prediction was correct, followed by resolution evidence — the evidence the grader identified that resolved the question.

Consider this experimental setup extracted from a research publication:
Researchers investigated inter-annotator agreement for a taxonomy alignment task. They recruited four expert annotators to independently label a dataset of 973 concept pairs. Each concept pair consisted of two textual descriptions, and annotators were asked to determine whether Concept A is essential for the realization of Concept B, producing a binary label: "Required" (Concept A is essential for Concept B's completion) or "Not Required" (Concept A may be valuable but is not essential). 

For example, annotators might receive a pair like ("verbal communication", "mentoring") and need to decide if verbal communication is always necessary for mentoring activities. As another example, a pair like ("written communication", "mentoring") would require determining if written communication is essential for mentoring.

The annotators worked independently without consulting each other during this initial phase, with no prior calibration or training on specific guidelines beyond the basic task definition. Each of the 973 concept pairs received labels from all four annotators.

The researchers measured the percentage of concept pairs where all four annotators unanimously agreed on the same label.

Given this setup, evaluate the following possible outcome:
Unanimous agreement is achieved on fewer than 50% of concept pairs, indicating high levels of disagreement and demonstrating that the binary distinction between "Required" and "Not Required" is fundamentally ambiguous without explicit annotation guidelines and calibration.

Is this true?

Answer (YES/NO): YES